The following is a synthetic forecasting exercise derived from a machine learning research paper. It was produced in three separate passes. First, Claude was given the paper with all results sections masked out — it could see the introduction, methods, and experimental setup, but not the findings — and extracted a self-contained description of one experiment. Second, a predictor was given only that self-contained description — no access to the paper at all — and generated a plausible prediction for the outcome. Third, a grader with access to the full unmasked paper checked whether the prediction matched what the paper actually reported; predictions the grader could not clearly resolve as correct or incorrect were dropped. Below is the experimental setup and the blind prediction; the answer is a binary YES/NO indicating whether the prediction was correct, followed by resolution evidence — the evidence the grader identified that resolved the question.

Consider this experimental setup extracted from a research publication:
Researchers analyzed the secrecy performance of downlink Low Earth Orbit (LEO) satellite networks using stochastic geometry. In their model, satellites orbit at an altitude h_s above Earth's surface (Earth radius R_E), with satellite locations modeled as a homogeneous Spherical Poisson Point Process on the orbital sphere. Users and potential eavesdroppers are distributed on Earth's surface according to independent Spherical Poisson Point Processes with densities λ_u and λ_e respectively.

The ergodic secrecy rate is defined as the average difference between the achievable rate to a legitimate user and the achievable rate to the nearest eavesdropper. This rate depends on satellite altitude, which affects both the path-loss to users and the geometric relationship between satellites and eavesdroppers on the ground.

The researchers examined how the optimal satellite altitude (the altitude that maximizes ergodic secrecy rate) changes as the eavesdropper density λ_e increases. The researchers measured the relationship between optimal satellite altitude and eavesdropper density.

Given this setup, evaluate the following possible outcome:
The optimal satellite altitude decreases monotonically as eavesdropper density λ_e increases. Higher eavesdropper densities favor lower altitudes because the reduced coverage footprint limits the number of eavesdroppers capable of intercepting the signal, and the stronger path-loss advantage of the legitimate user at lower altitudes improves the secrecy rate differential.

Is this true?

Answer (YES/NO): NO